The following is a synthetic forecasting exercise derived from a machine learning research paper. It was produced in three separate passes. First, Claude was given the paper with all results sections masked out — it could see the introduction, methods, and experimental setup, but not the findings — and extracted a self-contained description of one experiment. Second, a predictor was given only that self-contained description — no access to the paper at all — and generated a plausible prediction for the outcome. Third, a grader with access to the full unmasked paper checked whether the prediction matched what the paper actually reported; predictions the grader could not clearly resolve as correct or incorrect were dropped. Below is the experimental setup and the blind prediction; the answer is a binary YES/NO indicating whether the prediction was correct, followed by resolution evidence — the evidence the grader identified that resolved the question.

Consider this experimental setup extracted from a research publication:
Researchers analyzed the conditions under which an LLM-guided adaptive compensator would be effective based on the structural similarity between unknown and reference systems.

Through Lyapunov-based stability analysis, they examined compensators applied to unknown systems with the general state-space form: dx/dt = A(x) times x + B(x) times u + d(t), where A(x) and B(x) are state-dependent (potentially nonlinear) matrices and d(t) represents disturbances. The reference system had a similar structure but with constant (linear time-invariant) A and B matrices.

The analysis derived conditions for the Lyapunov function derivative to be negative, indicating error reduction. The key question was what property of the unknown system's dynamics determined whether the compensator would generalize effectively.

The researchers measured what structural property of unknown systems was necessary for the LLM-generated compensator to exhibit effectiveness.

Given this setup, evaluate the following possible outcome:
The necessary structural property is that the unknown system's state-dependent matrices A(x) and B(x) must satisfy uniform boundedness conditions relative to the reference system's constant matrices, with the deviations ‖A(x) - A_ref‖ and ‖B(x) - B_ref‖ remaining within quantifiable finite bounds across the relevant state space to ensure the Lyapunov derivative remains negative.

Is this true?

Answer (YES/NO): NO